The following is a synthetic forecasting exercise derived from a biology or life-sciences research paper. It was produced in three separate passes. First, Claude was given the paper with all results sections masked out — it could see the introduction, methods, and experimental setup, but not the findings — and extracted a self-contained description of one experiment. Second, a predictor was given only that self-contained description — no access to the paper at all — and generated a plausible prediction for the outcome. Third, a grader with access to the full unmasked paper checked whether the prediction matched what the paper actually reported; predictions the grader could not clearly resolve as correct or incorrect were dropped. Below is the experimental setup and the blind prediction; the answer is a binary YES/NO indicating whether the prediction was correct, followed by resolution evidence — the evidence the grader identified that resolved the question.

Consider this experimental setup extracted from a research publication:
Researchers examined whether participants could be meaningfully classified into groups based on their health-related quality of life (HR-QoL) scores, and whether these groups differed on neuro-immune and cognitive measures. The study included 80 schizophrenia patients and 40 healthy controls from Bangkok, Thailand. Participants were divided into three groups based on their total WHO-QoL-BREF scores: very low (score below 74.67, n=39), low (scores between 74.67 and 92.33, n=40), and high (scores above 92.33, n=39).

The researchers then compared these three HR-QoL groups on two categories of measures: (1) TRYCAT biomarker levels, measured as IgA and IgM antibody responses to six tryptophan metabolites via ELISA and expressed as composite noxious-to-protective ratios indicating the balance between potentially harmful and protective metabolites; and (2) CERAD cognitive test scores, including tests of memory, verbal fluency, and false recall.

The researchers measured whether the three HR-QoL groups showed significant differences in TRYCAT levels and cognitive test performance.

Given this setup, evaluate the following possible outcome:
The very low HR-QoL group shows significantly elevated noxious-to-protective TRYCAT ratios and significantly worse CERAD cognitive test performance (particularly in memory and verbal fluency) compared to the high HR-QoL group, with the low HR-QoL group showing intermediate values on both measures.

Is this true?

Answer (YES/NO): NO